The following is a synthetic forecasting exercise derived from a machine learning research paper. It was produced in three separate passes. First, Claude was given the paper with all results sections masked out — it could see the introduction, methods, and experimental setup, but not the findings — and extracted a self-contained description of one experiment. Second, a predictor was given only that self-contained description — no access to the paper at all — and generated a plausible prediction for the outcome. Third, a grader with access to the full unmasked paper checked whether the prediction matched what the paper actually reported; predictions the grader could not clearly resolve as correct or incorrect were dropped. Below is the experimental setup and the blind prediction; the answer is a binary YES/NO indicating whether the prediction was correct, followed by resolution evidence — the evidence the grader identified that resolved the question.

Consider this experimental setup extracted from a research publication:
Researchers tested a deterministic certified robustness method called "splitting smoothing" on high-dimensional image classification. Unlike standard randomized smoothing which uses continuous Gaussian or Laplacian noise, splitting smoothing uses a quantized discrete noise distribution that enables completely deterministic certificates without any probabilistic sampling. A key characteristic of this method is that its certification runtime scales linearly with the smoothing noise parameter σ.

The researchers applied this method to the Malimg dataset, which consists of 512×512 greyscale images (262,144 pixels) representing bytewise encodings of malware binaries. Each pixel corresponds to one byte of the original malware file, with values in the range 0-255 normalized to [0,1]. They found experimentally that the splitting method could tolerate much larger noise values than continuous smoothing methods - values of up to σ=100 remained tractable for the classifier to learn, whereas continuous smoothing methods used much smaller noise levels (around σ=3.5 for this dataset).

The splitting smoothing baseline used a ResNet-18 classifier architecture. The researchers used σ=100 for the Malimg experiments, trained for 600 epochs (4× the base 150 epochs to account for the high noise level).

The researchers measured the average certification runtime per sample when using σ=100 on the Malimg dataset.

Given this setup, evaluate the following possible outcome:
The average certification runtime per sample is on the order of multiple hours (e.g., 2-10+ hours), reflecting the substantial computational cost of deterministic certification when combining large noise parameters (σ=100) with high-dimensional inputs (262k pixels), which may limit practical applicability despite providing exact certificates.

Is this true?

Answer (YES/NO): NO